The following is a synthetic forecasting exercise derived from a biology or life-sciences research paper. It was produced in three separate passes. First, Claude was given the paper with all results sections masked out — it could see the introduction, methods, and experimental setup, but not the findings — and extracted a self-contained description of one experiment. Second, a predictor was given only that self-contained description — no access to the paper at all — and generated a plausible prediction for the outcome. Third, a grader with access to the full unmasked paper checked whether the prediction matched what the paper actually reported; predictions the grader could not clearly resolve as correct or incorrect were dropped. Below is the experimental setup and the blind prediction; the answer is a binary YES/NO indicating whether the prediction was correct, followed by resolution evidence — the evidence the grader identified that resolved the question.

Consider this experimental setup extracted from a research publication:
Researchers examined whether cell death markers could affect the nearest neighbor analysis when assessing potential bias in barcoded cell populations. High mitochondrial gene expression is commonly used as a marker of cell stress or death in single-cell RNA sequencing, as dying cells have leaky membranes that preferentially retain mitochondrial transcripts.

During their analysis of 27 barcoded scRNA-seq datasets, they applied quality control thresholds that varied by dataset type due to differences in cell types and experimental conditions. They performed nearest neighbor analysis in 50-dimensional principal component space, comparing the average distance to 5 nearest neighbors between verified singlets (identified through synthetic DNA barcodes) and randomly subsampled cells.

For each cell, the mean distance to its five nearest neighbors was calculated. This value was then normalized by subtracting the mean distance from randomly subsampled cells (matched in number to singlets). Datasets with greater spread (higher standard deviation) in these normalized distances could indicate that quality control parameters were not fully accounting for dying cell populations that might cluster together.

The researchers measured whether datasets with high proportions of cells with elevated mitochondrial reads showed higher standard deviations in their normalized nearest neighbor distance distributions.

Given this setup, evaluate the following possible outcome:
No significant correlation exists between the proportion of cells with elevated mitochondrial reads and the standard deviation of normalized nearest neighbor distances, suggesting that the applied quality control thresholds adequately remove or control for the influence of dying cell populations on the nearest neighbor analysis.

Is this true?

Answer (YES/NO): NO